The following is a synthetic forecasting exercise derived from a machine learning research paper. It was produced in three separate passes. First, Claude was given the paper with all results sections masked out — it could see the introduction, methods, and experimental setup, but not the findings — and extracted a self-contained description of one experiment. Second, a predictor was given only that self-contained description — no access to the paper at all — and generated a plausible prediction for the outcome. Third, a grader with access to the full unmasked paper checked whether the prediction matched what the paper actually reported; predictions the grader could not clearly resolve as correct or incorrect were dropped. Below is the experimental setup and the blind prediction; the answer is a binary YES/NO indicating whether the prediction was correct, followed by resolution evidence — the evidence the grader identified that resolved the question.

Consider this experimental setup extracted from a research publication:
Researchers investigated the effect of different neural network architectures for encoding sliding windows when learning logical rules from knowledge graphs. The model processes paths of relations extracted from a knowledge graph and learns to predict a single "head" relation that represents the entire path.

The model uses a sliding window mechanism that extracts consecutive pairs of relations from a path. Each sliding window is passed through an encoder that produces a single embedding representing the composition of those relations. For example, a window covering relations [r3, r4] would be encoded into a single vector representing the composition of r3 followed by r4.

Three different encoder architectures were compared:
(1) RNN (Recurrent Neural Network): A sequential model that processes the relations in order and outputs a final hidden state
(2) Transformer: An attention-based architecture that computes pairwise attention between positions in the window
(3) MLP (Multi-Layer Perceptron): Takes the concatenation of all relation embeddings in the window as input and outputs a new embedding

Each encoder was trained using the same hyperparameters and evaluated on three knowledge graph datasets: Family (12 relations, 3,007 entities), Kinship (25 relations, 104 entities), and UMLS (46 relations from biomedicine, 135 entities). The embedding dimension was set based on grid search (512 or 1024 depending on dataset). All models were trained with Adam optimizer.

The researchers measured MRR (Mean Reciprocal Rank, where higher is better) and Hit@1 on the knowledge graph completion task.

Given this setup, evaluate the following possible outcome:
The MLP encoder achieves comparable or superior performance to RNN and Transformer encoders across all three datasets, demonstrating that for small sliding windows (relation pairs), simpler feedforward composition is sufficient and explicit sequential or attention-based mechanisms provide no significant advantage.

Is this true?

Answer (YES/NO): NO